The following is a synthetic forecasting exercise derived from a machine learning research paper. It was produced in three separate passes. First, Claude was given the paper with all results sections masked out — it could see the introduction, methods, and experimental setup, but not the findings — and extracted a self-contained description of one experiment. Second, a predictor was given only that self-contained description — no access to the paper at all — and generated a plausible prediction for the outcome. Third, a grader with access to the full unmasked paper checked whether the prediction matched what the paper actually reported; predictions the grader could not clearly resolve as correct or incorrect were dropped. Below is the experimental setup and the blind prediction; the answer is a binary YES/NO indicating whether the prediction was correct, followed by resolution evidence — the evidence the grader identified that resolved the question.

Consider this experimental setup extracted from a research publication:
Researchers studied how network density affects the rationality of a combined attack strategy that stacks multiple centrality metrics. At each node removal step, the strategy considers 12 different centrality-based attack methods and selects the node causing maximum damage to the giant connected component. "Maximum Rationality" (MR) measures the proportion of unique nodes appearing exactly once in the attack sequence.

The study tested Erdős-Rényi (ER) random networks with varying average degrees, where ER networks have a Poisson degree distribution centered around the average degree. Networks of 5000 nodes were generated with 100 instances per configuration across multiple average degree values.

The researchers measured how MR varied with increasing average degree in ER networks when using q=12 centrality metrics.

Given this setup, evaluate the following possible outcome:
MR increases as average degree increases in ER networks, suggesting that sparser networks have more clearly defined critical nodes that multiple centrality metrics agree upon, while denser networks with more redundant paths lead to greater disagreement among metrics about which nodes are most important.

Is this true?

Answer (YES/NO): NO